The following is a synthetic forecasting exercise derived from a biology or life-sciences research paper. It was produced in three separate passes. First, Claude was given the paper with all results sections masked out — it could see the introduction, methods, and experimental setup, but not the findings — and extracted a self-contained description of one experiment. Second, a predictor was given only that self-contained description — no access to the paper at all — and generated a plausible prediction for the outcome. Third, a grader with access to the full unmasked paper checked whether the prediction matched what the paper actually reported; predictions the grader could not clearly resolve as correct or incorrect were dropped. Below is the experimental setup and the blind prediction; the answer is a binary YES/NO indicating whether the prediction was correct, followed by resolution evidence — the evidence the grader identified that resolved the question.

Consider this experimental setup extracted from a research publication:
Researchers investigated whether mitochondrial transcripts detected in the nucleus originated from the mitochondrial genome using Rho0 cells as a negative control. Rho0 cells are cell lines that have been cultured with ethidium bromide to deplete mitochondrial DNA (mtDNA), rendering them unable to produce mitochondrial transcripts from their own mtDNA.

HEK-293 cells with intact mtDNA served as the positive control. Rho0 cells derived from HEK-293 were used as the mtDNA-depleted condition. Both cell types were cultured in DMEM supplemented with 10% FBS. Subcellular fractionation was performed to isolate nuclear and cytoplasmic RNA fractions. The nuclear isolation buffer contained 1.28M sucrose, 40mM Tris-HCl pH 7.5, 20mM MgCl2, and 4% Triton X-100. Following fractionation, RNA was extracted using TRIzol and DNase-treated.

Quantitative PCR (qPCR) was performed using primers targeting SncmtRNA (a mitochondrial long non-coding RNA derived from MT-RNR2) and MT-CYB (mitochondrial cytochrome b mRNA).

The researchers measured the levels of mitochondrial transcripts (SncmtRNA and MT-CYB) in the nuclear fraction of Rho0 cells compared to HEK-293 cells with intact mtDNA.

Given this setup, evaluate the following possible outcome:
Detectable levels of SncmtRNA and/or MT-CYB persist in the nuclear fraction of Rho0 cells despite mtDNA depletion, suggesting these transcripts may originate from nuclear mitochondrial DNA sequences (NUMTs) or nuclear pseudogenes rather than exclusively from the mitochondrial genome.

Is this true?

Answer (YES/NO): NO